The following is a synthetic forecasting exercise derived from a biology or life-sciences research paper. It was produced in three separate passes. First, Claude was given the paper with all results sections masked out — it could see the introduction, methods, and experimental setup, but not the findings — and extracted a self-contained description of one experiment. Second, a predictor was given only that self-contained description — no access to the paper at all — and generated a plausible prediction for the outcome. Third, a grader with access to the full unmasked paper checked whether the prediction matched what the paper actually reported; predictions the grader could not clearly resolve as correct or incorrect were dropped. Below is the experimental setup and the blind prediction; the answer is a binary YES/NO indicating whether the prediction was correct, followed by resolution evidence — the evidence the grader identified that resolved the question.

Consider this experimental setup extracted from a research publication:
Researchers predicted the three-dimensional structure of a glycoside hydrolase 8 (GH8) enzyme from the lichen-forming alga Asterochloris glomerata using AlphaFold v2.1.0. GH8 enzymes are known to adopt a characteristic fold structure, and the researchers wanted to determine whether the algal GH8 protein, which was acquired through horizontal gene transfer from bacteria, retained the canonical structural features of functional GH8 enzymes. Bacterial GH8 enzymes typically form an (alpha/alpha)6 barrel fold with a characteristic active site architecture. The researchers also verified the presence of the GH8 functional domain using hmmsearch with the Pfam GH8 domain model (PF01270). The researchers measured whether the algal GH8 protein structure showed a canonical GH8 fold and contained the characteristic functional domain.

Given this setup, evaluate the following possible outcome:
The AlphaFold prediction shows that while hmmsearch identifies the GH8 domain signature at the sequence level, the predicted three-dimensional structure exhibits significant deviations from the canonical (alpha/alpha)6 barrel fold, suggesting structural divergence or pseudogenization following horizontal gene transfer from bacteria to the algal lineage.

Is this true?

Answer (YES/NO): NO